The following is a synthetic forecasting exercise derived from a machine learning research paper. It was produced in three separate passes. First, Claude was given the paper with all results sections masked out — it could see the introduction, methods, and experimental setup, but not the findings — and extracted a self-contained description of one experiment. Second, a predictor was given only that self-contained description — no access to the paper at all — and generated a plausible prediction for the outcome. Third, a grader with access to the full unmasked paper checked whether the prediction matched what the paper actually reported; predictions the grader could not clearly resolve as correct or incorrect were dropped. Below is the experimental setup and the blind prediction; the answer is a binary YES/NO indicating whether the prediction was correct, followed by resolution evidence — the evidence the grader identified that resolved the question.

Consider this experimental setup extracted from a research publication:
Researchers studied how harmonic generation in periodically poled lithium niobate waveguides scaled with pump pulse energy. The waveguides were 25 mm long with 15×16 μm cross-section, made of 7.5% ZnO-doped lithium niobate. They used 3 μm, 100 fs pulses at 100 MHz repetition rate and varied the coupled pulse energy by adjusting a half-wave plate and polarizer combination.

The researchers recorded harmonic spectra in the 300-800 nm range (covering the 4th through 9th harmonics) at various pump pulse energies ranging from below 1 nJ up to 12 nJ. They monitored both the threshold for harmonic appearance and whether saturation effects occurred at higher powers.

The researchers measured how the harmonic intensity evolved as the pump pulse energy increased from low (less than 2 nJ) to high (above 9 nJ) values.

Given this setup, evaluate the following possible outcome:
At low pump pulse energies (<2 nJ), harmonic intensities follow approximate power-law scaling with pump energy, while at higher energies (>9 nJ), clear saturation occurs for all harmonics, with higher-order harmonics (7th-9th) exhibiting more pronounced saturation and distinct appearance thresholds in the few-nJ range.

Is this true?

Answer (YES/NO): NO